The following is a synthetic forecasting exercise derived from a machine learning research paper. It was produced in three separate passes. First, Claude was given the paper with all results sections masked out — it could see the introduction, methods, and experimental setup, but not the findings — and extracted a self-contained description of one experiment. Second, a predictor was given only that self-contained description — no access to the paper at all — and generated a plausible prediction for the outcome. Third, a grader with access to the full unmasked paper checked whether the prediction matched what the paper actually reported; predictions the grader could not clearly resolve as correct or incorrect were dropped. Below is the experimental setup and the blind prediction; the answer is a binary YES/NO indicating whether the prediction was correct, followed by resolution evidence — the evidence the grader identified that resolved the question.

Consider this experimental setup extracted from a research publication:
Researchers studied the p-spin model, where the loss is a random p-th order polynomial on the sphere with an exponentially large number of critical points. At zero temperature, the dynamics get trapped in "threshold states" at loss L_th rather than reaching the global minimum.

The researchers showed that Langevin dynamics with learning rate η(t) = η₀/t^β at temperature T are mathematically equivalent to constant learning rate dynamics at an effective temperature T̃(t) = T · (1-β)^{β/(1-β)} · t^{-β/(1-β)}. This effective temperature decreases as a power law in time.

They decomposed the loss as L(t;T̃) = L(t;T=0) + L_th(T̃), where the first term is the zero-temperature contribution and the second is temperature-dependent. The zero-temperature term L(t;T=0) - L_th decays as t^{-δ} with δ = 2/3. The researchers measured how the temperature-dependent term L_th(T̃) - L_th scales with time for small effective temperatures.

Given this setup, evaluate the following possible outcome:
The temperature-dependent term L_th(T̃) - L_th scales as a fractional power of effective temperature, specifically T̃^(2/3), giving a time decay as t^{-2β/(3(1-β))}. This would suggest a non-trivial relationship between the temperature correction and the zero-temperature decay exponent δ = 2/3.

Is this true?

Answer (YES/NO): NO